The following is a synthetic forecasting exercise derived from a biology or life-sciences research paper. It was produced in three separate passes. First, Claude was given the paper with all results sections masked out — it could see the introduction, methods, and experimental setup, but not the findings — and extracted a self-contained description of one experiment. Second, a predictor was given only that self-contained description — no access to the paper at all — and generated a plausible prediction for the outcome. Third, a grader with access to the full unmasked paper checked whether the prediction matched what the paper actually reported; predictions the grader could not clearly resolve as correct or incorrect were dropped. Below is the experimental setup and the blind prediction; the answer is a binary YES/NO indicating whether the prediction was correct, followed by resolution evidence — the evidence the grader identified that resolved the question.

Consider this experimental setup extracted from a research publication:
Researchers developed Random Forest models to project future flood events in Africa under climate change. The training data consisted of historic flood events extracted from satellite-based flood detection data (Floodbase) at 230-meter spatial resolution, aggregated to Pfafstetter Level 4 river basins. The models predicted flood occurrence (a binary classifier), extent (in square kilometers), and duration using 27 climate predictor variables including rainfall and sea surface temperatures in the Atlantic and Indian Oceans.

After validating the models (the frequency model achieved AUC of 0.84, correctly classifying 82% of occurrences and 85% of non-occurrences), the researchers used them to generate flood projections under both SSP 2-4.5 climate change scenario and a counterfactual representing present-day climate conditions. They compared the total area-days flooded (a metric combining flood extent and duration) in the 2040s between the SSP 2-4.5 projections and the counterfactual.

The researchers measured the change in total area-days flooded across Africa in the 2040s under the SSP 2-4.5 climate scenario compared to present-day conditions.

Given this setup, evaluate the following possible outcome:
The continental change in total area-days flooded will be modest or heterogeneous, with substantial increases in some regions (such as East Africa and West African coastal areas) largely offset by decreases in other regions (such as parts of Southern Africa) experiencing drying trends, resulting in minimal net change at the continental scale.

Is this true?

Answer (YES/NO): NO